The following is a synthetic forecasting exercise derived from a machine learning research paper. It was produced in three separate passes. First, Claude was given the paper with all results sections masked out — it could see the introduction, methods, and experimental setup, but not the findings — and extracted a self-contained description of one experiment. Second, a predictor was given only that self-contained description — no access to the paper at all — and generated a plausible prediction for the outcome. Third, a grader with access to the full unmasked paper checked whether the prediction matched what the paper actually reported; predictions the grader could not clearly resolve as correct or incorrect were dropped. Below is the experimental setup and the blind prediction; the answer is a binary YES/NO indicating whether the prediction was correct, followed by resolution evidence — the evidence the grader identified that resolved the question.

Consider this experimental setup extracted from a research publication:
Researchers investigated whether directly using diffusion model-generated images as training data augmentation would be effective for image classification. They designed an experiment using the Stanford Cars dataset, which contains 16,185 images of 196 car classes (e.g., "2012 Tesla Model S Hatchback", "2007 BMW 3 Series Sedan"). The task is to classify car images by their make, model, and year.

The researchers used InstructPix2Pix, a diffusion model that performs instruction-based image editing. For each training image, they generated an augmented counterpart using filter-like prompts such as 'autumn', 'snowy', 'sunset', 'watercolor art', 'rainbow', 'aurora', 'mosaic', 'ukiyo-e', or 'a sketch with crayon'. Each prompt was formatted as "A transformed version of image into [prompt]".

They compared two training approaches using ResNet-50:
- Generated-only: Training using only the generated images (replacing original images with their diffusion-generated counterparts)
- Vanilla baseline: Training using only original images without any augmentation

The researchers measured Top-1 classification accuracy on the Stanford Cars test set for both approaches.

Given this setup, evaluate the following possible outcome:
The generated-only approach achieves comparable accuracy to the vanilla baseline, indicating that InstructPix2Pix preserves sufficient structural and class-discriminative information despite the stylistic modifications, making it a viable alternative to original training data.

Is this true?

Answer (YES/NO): YES